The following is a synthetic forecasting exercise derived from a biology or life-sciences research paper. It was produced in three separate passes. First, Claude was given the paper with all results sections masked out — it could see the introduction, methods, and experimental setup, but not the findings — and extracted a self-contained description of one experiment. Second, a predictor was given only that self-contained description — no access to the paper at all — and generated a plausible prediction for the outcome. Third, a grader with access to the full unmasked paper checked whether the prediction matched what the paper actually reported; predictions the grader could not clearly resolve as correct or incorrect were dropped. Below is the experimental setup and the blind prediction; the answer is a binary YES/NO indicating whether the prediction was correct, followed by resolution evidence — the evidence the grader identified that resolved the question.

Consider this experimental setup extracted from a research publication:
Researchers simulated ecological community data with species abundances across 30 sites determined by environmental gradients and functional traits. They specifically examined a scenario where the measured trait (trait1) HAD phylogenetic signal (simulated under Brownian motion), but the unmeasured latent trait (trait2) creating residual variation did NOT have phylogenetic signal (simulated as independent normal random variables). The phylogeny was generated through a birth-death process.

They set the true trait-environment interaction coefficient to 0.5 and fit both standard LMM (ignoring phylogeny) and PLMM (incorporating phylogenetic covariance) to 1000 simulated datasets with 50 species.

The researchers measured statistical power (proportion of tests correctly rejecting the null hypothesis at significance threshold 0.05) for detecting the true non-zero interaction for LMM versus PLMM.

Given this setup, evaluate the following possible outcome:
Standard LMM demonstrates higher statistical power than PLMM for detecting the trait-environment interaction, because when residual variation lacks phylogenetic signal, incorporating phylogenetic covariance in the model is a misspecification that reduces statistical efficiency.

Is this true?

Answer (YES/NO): NO